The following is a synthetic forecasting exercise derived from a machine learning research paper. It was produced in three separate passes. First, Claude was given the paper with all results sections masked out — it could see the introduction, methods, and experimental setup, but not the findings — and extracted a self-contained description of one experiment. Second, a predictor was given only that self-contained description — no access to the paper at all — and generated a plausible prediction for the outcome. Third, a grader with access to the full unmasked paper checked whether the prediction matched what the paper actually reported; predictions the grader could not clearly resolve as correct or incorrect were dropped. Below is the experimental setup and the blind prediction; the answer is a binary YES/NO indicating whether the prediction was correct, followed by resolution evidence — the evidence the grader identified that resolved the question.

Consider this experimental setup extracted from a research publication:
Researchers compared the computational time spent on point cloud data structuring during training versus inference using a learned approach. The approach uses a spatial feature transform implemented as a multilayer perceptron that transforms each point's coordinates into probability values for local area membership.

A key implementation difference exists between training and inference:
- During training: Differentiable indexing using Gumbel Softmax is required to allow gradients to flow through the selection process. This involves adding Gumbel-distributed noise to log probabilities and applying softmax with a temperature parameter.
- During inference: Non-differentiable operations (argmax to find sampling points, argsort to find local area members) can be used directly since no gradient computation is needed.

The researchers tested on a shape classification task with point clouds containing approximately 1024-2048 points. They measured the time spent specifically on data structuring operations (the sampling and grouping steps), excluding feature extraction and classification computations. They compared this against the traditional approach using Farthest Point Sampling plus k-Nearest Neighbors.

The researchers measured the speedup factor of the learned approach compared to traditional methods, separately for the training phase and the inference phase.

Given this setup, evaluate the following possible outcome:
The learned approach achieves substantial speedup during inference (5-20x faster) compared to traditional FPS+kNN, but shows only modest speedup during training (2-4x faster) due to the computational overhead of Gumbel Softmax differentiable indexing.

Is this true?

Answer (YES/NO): NO